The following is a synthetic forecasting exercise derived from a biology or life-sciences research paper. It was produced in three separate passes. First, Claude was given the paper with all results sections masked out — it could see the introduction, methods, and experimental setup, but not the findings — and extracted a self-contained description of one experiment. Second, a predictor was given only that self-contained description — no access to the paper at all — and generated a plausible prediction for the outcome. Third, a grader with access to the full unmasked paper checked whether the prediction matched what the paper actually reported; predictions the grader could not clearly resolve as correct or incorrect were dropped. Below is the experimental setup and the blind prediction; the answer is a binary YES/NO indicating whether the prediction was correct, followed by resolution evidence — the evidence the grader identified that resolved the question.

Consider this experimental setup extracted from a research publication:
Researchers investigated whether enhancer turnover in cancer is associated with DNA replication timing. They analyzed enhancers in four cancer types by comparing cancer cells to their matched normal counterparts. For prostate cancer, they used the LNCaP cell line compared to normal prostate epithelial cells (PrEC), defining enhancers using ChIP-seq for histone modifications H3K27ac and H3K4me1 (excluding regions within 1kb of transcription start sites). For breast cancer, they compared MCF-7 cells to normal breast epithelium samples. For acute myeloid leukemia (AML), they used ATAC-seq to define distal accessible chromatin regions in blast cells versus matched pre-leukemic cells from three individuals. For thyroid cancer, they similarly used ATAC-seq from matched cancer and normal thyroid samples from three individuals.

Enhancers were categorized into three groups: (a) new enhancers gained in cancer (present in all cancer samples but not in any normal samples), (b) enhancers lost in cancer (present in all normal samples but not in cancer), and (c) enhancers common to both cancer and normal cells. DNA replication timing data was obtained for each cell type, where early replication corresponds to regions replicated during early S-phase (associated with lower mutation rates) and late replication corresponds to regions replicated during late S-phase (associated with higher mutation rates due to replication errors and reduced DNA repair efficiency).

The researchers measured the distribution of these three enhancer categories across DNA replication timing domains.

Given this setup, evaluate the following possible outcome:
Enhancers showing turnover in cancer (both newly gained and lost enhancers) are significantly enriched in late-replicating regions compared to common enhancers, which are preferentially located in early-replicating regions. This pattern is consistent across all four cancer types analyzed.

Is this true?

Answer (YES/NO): YES